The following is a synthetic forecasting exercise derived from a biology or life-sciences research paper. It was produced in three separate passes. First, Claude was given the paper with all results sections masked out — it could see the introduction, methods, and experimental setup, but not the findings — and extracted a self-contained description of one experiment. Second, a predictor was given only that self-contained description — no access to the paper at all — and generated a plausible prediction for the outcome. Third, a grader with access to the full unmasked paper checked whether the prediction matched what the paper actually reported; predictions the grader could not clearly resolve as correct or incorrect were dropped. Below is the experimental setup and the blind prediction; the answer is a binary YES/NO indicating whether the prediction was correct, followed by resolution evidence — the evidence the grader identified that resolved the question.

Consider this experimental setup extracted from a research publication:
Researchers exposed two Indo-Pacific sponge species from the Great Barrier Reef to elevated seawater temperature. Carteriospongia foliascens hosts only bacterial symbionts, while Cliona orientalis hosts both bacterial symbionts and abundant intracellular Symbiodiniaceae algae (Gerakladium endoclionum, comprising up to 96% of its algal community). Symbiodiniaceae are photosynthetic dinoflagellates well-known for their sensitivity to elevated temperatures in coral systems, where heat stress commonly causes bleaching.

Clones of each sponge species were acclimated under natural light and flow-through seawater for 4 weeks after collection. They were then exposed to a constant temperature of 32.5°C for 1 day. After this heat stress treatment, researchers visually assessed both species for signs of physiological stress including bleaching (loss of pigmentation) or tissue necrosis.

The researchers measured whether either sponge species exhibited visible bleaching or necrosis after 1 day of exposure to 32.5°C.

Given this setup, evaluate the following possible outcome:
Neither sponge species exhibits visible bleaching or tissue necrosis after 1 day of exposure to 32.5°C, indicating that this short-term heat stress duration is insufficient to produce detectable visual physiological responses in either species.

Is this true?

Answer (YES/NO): YES